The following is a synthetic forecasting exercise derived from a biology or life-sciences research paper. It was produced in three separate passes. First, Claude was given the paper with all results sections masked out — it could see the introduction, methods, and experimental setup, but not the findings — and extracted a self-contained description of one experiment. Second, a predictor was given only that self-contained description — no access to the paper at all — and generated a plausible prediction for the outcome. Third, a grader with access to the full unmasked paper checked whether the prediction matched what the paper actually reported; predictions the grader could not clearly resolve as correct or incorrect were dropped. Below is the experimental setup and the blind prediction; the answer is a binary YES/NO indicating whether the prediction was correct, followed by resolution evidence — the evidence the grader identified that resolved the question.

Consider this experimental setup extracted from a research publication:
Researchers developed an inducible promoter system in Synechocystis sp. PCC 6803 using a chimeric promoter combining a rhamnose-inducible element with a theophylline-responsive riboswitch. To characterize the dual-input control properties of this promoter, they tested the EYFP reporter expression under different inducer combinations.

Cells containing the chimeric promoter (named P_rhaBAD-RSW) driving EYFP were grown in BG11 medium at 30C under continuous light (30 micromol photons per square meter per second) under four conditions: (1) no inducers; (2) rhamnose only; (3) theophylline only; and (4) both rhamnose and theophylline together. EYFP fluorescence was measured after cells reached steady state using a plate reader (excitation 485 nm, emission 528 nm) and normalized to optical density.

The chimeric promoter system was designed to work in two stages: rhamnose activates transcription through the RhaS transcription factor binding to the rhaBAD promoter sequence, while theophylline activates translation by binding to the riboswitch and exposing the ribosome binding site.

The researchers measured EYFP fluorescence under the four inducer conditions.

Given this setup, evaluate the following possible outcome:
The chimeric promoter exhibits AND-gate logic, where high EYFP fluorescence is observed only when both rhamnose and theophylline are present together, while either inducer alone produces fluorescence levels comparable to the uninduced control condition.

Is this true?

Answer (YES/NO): NO